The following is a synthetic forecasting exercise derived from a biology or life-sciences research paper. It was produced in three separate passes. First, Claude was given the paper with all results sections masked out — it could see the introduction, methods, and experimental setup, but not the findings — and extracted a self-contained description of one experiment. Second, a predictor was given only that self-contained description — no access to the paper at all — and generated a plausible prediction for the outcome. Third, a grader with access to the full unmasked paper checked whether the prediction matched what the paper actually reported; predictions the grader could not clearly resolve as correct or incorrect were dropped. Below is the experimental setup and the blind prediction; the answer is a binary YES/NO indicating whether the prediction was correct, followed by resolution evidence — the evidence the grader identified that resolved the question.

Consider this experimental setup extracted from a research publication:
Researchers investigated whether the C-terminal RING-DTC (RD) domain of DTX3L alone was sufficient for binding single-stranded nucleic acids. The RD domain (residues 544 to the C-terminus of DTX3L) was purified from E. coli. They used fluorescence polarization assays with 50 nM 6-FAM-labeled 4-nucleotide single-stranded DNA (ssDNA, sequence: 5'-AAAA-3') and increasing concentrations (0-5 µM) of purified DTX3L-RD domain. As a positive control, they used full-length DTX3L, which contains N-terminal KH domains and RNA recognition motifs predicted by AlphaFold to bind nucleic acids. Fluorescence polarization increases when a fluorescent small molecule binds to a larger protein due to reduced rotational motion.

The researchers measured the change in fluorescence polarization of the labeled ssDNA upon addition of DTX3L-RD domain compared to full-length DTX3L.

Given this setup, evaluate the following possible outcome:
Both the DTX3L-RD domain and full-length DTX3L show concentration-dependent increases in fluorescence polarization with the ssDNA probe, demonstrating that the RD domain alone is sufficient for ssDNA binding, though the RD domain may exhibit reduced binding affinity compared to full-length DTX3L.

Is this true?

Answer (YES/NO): YES